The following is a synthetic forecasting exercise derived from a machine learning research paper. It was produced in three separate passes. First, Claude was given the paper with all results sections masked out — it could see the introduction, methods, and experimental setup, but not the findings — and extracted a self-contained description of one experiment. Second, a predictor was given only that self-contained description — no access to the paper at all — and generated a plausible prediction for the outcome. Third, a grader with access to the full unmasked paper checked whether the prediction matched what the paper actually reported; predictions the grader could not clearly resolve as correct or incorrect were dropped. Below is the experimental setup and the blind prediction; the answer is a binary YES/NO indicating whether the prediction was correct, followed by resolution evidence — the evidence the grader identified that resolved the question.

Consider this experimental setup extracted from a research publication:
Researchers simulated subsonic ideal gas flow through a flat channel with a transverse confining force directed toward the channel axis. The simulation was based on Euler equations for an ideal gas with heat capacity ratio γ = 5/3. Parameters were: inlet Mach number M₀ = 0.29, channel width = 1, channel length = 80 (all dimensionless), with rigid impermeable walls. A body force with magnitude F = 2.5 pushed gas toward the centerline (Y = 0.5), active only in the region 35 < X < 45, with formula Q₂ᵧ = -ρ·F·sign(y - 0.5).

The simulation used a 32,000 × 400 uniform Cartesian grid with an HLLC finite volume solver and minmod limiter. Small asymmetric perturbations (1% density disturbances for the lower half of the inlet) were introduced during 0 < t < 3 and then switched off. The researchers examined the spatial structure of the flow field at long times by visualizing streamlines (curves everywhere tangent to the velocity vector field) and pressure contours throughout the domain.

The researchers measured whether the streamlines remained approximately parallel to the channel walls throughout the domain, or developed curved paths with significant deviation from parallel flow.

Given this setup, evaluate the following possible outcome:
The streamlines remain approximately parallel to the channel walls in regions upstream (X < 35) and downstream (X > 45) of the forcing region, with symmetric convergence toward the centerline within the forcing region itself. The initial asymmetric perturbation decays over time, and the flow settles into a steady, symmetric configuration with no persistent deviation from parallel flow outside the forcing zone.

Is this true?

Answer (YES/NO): NO